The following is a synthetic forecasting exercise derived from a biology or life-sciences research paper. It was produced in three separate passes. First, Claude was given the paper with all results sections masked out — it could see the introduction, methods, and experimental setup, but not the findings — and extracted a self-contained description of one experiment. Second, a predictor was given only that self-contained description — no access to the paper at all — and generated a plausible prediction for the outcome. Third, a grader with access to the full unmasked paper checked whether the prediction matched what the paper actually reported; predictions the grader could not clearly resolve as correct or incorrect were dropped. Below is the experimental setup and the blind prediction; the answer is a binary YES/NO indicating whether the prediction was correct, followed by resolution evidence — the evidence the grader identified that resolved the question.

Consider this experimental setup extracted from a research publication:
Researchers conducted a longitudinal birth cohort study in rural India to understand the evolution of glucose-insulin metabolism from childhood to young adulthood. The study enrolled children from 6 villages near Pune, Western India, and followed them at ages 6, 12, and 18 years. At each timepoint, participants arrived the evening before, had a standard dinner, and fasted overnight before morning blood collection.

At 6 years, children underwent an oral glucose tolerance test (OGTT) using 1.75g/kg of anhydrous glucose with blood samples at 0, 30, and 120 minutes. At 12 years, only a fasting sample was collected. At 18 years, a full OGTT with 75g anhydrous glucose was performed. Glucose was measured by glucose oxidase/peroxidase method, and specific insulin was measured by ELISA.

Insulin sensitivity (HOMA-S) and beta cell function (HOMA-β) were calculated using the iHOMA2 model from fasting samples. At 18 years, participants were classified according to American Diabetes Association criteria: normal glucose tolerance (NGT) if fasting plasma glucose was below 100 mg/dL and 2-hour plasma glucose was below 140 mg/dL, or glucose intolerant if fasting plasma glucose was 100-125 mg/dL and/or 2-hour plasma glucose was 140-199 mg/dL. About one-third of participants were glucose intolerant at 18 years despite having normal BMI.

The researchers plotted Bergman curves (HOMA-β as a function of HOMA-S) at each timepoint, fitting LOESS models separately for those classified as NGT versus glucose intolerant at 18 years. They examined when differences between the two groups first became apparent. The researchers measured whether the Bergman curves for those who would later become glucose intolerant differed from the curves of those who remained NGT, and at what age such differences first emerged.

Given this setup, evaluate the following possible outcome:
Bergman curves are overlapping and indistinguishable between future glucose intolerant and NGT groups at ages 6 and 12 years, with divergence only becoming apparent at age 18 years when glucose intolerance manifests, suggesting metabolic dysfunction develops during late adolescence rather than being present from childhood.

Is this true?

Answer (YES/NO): NO